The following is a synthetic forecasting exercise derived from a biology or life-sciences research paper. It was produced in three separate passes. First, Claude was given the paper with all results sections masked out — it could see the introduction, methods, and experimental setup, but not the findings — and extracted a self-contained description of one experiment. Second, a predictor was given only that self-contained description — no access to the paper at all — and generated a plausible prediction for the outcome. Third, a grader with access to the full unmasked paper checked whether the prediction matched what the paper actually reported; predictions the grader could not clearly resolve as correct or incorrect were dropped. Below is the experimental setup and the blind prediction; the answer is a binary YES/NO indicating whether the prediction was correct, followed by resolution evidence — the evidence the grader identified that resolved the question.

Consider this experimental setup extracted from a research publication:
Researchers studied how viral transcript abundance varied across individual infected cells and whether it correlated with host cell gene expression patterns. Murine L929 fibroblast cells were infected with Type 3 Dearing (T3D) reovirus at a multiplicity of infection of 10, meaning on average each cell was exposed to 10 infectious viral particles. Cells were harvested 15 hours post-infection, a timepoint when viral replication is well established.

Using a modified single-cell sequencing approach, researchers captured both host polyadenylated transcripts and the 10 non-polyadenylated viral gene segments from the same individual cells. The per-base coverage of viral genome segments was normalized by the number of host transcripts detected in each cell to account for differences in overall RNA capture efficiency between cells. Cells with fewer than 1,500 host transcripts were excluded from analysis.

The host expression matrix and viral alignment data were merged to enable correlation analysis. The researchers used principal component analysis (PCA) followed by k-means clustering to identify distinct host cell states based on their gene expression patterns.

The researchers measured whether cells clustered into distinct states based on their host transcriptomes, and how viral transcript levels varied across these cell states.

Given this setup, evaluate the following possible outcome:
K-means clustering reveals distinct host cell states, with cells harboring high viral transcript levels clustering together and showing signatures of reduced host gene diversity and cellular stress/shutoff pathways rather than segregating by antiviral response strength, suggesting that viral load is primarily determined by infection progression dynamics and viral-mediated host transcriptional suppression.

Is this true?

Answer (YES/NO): NO